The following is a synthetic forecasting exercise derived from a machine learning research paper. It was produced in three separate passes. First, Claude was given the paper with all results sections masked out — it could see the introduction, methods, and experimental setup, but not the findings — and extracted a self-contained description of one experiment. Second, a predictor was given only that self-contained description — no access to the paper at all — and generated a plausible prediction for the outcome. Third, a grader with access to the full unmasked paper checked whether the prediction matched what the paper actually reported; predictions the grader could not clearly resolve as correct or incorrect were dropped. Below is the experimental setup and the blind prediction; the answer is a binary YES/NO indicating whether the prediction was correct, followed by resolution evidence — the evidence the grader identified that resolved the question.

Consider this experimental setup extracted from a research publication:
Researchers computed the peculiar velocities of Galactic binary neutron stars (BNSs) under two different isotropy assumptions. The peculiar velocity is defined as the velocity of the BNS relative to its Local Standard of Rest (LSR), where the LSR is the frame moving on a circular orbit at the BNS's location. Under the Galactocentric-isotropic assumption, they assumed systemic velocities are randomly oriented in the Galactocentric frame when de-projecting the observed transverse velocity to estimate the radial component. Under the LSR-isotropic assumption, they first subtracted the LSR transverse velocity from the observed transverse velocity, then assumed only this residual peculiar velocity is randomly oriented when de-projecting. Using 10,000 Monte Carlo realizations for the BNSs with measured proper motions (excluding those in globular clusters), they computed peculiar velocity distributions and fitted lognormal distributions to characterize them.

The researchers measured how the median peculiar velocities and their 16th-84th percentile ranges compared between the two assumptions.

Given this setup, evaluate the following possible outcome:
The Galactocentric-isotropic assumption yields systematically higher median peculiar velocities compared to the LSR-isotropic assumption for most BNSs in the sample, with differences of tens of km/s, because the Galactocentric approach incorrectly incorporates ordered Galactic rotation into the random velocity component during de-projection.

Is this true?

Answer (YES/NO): NO